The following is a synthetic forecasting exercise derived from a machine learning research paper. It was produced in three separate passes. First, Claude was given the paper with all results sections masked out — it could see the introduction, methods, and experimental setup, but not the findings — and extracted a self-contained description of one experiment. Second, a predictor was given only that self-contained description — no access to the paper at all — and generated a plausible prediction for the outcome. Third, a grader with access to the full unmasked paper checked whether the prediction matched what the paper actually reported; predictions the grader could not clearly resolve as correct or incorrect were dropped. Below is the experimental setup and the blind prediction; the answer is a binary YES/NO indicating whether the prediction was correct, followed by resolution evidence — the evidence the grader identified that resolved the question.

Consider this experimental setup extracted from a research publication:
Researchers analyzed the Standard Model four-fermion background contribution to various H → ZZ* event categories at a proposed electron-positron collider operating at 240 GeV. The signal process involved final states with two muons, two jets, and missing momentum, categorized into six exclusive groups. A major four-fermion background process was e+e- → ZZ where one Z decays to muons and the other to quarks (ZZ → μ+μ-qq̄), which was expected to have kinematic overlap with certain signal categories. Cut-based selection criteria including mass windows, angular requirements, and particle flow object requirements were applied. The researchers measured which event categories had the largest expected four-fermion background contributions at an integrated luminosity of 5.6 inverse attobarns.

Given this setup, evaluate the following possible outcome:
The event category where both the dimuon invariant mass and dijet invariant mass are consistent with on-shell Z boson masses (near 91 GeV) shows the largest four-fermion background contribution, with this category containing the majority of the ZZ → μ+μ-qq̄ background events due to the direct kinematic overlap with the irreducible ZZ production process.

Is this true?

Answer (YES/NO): YES